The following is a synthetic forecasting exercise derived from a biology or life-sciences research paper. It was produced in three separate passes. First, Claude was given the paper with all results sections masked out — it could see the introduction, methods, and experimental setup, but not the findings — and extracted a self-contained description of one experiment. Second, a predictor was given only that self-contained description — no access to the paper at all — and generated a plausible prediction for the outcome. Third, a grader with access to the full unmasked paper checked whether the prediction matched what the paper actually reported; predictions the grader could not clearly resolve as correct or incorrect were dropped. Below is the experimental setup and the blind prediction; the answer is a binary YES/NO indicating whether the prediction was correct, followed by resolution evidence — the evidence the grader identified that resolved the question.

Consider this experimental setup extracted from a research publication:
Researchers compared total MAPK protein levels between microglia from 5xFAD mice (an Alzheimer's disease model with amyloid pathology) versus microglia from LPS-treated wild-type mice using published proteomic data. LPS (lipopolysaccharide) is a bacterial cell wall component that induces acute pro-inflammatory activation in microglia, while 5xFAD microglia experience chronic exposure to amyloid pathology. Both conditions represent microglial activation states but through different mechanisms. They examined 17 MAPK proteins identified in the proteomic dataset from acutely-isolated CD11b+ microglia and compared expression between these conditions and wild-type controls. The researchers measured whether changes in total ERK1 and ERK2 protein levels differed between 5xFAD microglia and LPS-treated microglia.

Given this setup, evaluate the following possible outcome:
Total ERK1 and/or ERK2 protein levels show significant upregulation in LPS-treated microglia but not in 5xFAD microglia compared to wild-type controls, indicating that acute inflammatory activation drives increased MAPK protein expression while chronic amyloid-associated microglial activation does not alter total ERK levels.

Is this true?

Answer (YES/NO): YES